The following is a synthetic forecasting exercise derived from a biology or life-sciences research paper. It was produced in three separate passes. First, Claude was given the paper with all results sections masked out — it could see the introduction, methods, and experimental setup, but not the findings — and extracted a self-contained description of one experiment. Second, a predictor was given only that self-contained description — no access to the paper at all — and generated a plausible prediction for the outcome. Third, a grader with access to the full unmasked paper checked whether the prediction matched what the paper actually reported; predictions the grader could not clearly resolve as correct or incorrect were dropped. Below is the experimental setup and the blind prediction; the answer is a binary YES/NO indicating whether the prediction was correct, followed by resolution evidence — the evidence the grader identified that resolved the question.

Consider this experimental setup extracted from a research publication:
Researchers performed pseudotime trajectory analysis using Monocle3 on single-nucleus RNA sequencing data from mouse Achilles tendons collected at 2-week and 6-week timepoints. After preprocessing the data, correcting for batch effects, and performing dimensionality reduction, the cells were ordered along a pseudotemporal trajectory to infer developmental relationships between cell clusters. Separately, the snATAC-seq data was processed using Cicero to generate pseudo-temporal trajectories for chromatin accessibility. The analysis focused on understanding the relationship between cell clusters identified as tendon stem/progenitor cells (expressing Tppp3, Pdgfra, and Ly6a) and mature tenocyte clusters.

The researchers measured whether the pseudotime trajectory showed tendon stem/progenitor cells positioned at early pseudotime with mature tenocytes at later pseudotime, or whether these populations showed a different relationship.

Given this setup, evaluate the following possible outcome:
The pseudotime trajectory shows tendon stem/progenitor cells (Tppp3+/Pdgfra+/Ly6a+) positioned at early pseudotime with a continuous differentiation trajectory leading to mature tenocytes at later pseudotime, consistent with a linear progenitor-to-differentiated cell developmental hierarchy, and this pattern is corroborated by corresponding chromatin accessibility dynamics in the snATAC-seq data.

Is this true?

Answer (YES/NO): YES